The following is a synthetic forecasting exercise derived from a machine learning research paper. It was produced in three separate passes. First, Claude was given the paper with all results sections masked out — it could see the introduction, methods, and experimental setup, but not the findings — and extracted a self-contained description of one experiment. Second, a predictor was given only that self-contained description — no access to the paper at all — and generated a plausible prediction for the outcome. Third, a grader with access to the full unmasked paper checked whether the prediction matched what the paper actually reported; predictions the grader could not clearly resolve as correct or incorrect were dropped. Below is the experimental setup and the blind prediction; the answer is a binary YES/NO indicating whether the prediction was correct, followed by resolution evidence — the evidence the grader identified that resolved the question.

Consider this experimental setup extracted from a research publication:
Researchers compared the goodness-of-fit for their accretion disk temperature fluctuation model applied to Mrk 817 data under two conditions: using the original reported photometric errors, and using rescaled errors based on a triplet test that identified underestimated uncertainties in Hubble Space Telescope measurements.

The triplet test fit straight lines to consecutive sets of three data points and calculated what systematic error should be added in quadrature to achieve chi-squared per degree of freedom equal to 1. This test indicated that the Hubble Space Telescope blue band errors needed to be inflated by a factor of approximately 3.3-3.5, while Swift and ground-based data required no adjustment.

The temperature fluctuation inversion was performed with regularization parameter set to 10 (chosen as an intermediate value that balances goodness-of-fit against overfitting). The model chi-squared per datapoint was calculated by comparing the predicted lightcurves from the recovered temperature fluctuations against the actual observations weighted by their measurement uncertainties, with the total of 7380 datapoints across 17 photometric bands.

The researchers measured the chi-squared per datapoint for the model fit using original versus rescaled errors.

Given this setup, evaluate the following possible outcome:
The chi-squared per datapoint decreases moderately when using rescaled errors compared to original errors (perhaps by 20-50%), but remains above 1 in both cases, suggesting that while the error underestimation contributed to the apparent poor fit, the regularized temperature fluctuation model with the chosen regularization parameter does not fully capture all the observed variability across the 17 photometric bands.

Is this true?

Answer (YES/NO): YES